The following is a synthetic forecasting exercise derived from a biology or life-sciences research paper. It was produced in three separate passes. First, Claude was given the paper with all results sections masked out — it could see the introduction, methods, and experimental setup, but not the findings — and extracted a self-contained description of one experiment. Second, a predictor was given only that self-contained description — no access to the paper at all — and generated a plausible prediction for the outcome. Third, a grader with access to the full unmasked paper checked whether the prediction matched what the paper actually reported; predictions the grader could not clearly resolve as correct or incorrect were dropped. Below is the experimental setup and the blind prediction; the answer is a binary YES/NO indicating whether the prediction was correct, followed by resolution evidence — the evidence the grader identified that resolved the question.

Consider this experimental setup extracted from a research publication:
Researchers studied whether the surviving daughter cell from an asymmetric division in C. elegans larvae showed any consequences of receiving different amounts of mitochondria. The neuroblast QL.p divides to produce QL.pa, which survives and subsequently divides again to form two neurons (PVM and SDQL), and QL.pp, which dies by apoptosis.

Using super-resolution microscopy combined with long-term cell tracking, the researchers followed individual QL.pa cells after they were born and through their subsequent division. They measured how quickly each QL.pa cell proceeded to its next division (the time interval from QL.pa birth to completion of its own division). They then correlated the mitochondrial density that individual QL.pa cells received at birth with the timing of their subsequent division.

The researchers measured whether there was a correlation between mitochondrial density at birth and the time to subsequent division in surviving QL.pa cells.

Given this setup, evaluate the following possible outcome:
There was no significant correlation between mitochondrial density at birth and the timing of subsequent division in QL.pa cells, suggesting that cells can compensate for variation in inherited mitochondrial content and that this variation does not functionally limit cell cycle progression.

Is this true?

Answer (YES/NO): YES